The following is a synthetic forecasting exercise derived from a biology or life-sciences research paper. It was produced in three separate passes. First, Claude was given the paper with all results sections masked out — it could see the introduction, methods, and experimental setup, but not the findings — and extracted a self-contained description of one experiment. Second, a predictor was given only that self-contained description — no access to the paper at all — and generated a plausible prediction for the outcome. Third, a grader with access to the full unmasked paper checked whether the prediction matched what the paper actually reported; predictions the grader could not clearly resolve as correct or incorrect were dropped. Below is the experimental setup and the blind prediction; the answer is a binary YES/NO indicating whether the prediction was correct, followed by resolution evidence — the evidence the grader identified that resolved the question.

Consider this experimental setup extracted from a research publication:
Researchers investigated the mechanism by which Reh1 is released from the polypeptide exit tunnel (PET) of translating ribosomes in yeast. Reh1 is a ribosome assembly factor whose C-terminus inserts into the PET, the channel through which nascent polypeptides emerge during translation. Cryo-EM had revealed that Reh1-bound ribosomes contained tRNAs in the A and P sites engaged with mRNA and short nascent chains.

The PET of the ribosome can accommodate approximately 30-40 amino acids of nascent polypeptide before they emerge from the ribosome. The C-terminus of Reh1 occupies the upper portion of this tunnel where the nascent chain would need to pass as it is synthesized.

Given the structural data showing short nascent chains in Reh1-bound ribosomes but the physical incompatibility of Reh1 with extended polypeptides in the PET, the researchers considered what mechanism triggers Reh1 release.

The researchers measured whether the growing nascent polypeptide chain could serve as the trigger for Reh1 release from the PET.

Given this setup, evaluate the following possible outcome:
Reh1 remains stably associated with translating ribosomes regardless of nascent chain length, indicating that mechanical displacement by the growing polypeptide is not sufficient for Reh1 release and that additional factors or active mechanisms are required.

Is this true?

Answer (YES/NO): NO